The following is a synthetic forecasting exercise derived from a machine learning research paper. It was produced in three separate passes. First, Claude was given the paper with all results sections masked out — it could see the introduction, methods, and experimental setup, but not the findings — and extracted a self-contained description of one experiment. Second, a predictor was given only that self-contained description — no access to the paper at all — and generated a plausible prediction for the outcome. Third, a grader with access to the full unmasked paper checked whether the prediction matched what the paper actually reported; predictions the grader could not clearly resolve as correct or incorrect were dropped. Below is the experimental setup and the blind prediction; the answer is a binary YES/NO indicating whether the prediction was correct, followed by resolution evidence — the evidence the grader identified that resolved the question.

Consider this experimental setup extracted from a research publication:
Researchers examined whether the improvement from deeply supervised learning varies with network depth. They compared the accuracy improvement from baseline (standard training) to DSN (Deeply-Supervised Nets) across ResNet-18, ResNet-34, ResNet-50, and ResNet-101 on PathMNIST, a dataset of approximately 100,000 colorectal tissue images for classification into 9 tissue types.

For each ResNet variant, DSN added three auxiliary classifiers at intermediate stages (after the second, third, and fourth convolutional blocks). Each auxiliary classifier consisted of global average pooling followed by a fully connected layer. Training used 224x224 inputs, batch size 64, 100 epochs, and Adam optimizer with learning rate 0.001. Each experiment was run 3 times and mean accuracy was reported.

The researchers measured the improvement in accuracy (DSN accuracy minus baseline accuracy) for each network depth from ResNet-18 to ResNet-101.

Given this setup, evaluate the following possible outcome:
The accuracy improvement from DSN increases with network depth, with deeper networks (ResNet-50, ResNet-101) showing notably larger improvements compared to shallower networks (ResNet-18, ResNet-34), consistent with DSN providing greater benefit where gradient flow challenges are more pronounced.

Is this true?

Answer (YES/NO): NO